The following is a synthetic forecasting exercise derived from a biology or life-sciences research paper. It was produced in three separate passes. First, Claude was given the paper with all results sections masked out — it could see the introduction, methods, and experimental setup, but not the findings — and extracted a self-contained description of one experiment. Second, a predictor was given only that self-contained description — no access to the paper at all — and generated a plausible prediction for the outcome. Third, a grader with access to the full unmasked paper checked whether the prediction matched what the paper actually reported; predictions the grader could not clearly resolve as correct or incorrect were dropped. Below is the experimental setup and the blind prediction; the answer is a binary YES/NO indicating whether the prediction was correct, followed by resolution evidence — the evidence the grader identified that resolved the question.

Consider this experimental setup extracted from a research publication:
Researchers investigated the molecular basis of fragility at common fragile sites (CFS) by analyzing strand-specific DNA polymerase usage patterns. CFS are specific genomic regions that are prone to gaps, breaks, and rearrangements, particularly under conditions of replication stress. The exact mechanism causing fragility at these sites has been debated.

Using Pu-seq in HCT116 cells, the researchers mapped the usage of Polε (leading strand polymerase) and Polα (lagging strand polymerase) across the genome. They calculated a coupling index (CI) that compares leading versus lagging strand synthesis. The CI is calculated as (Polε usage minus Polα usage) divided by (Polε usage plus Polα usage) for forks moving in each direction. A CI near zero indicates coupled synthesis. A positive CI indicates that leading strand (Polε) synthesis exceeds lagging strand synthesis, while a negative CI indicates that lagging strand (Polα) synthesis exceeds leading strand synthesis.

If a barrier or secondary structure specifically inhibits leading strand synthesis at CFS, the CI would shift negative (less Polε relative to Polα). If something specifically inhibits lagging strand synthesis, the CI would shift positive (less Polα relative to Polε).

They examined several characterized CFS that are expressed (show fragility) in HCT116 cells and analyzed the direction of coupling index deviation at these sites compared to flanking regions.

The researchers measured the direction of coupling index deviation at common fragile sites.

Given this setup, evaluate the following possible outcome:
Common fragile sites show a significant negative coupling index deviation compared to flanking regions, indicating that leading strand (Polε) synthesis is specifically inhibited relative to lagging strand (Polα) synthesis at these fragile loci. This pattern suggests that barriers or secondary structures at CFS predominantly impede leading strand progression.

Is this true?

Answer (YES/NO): YES